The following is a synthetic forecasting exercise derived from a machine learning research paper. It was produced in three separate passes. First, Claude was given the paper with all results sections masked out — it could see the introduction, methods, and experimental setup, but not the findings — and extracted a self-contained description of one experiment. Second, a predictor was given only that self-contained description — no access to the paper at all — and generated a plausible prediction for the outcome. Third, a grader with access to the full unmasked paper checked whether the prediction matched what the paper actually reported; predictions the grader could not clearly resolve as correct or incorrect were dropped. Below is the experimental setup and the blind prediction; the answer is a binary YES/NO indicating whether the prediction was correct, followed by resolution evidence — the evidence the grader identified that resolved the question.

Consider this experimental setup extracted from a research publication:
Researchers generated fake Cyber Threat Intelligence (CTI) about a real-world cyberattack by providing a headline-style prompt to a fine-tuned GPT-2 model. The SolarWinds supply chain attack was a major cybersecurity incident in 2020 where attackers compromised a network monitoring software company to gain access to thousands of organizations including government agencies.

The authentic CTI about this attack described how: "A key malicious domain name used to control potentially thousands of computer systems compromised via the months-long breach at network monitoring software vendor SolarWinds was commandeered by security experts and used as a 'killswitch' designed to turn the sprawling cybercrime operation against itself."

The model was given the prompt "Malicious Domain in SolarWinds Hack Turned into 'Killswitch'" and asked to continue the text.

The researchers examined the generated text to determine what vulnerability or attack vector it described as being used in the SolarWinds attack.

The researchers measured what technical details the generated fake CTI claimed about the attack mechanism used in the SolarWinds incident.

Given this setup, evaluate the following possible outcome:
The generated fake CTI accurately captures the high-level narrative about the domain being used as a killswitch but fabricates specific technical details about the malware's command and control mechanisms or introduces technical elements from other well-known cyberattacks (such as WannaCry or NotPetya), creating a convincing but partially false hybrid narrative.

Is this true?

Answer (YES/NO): NO